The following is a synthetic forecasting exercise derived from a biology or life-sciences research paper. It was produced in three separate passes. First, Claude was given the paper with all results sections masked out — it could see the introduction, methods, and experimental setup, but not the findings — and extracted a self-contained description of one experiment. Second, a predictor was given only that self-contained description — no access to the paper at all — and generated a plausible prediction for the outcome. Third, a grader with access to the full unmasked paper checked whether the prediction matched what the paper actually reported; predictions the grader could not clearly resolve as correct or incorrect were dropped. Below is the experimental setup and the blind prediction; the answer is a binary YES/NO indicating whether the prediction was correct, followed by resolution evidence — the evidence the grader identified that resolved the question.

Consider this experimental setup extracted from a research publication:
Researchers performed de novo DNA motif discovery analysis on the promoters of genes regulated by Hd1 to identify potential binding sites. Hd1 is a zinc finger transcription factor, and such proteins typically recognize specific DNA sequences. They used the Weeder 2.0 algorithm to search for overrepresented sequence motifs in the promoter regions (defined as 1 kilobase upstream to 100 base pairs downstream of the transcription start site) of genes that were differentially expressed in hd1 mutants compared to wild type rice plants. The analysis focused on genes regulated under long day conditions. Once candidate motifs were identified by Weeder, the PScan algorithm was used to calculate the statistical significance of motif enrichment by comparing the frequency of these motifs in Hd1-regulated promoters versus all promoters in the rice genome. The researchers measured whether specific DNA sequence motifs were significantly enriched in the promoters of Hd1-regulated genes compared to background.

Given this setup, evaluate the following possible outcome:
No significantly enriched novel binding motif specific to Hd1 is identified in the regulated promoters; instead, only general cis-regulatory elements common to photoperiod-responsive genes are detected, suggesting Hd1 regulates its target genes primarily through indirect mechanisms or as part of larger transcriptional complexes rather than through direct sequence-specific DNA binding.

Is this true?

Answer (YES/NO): NO